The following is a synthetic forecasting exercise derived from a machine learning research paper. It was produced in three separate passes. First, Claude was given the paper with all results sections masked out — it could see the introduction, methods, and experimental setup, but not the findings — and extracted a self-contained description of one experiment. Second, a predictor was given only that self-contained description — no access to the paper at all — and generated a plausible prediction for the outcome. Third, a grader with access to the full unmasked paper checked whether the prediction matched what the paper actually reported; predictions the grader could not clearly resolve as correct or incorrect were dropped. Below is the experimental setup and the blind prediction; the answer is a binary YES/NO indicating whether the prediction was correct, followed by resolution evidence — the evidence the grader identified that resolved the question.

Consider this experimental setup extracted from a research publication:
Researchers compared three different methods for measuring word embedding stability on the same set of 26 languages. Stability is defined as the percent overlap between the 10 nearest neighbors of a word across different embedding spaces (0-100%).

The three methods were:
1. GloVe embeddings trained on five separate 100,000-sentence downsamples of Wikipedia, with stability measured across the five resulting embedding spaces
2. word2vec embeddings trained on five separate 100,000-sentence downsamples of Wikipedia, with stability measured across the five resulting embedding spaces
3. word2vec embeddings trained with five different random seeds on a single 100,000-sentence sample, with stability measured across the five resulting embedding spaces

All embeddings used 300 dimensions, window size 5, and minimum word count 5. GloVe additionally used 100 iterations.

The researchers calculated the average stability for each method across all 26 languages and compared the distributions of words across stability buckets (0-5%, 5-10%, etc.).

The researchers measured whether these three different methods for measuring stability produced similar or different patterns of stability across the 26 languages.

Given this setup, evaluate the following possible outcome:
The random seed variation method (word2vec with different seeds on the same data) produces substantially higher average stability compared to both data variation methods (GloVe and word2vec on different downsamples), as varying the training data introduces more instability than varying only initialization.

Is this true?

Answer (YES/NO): NO